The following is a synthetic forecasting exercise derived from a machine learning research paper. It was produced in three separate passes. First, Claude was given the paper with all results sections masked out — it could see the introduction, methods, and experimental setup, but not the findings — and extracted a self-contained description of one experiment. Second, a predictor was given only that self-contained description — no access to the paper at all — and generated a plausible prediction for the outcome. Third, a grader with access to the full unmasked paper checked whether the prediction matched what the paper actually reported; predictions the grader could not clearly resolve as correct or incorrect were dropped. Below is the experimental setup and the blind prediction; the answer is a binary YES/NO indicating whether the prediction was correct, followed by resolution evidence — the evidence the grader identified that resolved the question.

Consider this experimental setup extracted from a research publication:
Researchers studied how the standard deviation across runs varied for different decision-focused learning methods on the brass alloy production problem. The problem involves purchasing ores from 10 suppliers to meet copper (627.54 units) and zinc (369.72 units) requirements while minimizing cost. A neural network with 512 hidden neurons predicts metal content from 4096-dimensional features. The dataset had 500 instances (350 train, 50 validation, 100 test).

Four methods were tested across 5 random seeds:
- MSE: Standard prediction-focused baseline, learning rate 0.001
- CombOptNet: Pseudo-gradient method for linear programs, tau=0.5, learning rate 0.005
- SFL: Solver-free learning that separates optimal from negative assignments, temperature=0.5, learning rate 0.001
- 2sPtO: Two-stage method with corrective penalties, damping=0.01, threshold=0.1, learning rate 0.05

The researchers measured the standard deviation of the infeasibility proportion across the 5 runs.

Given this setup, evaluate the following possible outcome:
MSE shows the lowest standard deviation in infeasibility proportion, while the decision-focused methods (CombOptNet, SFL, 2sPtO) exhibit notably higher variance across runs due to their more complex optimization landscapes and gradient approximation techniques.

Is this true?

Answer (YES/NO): NO